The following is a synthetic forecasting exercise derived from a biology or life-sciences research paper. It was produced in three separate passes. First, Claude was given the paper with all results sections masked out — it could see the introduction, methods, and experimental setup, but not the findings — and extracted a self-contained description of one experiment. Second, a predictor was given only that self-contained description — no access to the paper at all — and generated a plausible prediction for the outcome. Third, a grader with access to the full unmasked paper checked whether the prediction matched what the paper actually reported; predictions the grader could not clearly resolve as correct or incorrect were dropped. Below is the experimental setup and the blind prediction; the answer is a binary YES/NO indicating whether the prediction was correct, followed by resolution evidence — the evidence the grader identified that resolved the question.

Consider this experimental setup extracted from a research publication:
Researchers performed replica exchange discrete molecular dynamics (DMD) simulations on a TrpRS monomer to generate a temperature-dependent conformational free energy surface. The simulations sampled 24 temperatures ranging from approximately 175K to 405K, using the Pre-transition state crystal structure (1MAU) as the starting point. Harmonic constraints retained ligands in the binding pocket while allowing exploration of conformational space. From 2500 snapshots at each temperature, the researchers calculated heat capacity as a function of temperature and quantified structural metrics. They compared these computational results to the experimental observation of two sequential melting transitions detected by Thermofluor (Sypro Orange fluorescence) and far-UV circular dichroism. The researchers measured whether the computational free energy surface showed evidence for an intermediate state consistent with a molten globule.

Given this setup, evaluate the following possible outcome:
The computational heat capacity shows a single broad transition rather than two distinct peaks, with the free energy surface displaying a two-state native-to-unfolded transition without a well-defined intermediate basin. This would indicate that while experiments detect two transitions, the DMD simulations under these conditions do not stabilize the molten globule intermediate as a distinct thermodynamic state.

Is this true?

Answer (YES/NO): NO